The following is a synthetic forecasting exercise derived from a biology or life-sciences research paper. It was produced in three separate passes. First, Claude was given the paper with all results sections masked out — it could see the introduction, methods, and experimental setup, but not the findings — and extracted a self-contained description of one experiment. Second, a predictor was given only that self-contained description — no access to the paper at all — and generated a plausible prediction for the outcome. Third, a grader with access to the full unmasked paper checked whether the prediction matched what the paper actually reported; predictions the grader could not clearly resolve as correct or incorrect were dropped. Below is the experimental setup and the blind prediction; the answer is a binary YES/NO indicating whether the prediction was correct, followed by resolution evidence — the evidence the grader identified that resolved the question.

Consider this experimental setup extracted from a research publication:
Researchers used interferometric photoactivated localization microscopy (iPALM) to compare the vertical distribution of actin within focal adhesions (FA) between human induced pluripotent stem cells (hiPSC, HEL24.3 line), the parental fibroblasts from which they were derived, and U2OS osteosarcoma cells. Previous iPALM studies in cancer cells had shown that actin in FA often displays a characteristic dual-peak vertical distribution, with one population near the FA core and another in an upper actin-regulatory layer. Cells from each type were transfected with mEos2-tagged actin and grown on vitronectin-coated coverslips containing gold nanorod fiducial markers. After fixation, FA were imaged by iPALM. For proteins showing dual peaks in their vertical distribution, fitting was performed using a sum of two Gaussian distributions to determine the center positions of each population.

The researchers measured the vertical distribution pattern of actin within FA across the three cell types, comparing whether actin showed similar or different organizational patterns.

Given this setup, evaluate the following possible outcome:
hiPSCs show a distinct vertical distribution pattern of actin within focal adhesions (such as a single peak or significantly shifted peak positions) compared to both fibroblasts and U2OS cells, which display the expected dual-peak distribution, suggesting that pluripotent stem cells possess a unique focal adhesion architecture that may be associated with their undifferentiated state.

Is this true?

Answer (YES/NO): NO